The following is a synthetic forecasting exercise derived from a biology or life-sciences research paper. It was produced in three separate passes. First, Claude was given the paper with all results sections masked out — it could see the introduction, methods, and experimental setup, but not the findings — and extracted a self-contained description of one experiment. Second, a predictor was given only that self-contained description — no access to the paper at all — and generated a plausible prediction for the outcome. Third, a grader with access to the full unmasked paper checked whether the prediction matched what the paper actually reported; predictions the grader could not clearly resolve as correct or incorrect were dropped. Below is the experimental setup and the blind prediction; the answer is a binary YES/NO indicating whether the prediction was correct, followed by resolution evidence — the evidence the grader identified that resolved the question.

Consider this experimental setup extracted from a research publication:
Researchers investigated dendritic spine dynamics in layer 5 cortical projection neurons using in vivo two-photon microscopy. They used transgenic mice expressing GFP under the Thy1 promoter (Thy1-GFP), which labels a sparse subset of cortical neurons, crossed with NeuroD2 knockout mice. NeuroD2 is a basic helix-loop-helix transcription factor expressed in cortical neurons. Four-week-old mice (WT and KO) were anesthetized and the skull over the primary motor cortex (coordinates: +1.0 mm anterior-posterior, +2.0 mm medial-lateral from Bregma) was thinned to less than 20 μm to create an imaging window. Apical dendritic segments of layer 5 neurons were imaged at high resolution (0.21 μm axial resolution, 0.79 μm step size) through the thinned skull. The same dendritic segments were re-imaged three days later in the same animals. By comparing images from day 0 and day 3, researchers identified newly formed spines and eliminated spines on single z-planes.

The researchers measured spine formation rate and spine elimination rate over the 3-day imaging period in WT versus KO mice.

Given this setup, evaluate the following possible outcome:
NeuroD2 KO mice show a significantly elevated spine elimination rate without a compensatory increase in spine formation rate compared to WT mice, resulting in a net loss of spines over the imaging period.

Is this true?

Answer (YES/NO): NO